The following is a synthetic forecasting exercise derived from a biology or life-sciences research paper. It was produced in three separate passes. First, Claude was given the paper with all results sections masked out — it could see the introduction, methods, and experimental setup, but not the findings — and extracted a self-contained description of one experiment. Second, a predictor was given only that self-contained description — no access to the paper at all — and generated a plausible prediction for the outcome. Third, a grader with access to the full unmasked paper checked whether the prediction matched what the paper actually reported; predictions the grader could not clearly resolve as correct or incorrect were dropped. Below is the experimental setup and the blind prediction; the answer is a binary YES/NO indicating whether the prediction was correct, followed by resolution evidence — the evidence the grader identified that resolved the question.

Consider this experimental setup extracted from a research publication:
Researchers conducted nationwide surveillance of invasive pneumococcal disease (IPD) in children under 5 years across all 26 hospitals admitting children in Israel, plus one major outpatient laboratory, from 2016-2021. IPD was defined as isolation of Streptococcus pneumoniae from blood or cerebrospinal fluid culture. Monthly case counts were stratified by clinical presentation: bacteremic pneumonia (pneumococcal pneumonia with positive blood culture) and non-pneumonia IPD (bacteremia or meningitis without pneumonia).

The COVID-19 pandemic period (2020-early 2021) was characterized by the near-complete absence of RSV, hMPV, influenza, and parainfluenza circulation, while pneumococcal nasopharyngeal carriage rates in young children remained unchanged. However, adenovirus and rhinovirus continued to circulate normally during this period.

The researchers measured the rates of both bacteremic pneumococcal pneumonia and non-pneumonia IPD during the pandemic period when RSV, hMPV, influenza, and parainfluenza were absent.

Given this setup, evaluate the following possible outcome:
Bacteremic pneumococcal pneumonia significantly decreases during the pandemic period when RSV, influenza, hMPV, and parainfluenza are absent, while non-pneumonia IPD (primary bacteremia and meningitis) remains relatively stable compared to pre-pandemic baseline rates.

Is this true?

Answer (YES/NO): YES